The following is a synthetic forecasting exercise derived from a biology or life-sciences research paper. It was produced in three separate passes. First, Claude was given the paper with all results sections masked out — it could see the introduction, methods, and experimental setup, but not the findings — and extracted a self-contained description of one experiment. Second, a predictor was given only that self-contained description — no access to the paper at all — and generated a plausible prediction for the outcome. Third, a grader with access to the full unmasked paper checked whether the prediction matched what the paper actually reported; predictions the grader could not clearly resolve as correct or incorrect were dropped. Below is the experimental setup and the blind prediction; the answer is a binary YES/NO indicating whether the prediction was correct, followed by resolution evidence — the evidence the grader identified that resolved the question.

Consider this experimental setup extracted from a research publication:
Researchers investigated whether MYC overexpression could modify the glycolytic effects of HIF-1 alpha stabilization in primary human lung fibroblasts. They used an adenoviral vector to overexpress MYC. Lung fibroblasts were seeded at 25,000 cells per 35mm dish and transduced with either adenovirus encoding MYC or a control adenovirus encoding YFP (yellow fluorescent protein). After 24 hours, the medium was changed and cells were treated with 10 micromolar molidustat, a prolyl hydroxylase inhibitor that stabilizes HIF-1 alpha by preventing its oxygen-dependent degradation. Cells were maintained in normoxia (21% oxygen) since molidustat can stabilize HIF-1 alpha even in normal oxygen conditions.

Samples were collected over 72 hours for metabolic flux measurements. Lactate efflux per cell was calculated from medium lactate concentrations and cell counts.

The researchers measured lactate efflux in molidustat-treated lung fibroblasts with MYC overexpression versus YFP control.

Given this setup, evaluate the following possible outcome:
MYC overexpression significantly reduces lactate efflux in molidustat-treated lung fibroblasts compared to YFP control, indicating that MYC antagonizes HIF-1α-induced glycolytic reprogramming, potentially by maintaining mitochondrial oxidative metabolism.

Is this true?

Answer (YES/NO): YES